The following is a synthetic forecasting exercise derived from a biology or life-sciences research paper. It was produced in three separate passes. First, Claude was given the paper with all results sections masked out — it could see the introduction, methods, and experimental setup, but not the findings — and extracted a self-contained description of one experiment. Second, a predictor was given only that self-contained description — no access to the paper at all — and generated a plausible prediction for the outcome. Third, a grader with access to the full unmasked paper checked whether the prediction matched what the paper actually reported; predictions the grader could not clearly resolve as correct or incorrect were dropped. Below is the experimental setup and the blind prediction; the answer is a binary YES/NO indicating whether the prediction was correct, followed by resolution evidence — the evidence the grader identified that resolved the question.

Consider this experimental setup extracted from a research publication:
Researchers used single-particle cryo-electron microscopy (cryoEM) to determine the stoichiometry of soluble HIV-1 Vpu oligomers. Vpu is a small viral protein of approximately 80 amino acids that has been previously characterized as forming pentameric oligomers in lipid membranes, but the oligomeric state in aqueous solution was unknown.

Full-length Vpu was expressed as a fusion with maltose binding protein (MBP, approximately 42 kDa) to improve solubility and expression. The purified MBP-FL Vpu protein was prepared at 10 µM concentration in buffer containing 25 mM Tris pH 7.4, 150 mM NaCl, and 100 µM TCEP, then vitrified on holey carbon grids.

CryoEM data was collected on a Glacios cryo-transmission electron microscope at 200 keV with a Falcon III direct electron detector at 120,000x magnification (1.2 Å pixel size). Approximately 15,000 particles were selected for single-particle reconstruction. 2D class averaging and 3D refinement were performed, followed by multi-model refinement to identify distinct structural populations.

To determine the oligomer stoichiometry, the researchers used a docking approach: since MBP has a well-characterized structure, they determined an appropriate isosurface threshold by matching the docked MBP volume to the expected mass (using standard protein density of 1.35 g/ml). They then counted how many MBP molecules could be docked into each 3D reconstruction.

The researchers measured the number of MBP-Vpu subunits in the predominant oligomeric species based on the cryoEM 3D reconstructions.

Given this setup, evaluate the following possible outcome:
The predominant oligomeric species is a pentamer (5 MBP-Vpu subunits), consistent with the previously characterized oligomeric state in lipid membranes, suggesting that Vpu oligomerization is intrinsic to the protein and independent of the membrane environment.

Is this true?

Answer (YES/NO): NO